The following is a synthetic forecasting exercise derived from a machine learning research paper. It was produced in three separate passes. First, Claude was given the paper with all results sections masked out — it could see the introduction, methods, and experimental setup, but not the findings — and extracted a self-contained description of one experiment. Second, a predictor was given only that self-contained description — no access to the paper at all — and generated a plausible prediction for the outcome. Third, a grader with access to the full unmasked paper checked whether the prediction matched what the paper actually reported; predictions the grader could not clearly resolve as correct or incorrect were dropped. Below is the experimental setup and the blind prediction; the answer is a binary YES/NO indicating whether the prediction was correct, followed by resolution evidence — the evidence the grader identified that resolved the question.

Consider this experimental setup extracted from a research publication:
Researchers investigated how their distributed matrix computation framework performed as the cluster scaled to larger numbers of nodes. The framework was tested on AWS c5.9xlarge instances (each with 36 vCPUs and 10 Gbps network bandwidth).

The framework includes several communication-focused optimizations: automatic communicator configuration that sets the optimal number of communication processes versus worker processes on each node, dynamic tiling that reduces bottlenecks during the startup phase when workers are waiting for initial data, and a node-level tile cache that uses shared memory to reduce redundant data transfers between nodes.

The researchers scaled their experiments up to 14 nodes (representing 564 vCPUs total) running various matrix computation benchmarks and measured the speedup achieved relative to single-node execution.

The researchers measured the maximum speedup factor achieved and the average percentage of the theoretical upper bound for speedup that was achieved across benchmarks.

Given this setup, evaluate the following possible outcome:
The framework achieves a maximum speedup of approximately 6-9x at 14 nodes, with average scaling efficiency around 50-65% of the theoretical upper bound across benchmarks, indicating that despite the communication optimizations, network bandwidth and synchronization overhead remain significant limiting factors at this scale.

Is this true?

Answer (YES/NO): NO